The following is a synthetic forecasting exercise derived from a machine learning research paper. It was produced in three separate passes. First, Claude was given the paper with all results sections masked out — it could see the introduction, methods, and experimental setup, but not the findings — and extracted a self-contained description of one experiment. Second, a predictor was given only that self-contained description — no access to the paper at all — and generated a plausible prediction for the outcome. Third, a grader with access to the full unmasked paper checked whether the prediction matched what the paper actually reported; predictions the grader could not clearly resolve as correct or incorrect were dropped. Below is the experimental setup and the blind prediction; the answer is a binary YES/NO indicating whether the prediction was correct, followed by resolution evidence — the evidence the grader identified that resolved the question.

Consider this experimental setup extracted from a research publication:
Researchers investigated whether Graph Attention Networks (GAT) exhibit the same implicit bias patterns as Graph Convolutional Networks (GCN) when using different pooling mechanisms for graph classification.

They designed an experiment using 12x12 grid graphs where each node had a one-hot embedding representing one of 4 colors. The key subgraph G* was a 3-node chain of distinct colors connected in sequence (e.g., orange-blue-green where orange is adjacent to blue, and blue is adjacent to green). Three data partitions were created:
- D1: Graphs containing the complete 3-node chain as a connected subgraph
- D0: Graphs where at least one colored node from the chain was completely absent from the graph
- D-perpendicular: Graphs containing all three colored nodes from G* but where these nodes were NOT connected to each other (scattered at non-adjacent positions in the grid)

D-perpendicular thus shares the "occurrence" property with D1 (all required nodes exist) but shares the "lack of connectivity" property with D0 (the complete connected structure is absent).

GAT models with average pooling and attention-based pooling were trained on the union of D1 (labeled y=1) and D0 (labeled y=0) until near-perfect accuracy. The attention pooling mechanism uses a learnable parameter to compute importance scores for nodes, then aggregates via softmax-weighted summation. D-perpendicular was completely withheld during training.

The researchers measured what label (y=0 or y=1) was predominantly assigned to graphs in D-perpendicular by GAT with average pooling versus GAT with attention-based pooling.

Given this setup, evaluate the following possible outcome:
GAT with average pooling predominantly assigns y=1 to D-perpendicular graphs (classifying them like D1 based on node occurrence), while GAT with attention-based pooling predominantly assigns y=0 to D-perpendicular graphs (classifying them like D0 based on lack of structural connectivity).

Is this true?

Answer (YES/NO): YES